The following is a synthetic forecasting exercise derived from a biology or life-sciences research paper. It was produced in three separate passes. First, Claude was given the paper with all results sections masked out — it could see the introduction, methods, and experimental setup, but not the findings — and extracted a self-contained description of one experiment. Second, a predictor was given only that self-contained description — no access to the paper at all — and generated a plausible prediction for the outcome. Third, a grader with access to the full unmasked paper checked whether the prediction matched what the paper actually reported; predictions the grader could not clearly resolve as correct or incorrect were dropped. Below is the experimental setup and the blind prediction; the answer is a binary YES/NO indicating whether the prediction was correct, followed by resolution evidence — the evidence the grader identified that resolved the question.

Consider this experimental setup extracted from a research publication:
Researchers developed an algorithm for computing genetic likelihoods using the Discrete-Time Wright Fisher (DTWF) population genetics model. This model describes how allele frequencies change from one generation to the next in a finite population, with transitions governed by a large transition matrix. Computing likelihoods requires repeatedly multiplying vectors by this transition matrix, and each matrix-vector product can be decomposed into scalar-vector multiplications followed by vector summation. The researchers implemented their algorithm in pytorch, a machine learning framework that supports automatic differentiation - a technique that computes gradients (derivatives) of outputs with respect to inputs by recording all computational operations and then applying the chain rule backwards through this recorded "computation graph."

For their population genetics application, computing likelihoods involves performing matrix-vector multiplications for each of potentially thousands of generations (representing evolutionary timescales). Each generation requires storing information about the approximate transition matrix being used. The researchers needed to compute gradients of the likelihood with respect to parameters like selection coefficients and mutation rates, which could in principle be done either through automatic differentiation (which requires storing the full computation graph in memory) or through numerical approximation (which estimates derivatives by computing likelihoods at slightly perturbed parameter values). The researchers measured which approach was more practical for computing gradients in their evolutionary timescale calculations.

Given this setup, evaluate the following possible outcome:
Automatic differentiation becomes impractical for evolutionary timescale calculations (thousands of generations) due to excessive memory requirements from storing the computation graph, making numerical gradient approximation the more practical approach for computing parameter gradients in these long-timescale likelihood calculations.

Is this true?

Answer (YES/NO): YES